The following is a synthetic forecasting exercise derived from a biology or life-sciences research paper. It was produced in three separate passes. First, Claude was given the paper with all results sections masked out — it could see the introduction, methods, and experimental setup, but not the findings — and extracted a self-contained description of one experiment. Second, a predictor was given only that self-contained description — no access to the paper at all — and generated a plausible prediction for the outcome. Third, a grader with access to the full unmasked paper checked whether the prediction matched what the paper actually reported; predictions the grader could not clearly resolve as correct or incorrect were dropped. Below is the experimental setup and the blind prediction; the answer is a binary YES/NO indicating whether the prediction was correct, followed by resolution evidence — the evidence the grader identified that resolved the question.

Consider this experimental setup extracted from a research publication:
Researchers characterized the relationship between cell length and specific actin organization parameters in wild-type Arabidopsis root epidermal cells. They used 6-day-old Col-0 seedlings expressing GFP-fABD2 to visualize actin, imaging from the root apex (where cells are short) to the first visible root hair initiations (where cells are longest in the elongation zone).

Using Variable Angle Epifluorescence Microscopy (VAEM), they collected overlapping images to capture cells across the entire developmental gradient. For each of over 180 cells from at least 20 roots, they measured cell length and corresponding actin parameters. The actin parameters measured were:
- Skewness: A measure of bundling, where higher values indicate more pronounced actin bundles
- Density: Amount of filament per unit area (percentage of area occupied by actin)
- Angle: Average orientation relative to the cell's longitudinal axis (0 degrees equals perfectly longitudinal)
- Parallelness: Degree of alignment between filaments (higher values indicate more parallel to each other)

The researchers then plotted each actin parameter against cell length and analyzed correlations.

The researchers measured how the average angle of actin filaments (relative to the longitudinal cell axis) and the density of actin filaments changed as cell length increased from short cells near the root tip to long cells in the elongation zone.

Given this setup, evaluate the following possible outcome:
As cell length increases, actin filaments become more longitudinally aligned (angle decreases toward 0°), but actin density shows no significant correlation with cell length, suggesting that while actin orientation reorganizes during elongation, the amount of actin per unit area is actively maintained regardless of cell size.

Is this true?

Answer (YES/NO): NO